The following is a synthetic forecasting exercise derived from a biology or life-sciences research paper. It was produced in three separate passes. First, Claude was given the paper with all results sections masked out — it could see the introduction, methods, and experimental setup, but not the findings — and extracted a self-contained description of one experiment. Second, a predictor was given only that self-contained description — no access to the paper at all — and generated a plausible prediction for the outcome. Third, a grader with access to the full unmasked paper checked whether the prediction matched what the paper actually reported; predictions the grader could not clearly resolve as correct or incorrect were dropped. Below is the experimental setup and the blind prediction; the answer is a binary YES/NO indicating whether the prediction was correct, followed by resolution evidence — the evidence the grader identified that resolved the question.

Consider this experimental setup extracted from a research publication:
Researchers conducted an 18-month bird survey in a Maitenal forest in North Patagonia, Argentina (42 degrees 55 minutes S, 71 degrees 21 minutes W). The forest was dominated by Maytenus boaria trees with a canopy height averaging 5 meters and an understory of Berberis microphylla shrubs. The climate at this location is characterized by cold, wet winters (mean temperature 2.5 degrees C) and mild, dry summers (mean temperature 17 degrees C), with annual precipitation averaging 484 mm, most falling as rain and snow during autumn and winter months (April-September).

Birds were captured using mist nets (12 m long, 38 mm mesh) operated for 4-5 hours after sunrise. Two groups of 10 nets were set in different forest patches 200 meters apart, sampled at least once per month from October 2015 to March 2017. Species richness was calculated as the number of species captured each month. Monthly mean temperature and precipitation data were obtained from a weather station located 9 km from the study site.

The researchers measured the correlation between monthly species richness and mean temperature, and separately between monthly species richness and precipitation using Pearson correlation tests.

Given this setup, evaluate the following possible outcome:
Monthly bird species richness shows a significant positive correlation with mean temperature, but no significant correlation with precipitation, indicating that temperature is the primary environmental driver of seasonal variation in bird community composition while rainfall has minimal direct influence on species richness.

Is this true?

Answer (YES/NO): NO